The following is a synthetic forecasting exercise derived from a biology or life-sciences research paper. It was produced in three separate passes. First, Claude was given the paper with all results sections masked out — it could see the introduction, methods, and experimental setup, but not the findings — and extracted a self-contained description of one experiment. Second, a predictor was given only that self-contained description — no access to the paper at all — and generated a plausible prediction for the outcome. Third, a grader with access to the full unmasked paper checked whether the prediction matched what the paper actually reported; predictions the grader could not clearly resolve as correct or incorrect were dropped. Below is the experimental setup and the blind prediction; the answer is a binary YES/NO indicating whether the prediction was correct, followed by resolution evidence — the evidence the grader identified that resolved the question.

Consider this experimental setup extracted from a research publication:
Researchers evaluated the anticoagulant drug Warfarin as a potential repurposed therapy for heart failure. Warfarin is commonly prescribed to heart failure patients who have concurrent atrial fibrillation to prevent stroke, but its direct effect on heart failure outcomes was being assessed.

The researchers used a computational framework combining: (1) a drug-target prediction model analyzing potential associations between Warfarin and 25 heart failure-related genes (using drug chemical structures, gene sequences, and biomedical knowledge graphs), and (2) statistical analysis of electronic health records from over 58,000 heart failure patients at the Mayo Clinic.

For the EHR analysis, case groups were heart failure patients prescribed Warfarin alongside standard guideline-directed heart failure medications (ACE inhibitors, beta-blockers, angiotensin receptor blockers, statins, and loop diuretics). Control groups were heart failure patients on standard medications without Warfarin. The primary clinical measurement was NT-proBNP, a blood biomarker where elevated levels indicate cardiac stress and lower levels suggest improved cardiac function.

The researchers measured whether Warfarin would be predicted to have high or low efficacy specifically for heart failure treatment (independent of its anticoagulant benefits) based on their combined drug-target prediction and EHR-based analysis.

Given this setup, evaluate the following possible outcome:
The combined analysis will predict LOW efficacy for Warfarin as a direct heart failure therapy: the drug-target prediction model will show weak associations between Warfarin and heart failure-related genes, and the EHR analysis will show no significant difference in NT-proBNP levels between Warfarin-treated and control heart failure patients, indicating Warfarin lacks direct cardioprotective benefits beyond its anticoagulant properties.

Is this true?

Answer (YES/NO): NO